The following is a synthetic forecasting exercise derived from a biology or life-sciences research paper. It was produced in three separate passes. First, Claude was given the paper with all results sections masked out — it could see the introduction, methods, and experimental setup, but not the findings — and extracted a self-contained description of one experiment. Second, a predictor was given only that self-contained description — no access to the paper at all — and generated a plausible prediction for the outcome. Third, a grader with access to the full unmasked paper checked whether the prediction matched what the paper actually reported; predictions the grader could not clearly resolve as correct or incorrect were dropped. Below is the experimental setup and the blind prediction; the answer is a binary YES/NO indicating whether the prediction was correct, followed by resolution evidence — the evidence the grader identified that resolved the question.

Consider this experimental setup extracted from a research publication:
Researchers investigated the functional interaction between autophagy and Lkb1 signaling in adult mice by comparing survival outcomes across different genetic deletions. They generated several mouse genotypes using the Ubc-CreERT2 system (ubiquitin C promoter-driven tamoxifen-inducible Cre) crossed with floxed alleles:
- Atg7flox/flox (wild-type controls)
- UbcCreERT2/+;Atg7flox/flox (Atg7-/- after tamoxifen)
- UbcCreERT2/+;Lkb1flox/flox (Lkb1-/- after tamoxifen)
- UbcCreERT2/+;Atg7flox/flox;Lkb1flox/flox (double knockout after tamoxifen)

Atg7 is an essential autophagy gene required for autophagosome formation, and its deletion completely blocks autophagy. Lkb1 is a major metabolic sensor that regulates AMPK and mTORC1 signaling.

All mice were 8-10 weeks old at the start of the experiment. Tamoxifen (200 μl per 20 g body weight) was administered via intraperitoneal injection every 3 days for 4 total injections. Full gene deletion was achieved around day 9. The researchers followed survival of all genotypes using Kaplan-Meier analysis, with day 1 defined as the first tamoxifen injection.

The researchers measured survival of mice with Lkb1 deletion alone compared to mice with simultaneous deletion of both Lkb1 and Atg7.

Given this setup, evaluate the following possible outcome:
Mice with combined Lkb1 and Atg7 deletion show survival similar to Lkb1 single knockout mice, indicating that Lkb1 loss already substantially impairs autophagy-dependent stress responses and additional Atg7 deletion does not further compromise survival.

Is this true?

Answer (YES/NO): NO